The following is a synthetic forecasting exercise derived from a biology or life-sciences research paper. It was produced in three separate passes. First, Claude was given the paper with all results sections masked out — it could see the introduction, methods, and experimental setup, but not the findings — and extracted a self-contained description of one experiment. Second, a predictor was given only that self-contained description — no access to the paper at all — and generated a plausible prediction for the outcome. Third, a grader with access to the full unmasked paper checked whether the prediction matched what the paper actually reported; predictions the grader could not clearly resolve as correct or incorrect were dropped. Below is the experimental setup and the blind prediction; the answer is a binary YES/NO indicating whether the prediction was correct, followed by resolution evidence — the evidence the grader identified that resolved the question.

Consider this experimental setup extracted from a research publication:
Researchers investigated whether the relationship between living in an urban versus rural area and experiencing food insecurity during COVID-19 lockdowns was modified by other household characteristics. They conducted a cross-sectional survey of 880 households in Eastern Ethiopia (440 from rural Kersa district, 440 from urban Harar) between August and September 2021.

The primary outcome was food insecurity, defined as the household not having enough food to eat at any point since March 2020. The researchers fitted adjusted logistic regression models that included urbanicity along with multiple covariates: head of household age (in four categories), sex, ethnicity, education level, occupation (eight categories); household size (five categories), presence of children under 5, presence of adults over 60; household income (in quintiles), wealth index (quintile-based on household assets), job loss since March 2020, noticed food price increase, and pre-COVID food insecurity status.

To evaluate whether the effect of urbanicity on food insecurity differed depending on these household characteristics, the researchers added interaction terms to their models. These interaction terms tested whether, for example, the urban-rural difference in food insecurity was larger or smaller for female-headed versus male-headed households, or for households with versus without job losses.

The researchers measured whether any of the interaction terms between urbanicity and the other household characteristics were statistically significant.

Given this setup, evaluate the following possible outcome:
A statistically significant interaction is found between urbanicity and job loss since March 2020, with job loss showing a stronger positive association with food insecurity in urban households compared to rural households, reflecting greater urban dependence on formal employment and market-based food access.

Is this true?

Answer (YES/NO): YES